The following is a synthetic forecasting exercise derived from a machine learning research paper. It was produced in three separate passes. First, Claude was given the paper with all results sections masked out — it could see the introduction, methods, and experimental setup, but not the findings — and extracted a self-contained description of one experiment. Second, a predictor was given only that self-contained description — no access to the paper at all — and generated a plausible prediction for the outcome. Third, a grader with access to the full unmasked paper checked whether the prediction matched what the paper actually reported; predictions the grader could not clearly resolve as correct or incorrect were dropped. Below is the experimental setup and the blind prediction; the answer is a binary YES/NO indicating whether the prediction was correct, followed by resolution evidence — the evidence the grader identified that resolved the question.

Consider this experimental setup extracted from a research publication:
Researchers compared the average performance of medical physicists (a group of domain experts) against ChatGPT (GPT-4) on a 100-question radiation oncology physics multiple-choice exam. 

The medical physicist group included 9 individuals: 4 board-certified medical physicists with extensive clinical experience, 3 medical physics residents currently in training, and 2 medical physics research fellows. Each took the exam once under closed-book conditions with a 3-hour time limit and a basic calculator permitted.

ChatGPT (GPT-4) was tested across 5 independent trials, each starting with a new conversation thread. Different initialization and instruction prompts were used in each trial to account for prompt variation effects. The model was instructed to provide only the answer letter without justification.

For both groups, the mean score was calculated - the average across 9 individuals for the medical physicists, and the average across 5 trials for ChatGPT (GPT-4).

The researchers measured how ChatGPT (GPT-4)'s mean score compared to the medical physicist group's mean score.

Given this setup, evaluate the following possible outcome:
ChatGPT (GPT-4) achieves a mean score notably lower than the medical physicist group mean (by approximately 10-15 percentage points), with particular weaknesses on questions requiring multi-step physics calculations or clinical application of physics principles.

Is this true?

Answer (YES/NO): NO